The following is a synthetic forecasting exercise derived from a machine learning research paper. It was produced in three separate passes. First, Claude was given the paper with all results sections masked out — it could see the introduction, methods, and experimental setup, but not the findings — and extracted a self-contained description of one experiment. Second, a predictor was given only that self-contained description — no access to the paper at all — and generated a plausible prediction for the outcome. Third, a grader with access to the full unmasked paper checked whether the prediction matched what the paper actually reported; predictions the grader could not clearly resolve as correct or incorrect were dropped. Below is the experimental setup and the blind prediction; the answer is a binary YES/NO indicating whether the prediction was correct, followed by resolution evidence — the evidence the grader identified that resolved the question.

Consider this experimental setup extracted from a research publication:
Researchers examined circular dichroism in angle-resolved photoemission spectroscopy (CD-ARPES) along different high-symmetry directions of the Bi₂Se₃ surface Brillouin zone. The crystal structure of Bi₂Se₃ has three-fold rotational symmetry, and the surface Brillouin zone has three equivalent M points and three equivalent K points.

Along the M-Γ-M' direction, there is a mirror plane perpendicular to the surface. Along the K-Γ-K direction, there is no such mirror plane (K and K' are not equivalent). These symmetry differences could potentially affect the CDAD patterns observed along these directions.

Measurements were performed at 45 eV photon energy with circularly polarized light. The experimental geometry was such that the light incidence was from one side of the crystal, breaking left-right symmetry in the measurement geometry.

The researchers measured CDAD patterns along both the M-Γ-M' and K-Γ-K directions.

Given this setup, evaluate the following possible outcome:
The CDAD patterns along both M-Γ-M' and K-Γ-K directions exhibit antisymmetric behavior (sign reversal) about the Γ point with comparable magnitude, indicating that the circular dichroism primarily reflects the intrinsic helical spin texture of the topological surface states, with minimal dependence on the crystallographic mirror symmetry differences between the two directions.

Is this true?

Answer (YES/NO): NO